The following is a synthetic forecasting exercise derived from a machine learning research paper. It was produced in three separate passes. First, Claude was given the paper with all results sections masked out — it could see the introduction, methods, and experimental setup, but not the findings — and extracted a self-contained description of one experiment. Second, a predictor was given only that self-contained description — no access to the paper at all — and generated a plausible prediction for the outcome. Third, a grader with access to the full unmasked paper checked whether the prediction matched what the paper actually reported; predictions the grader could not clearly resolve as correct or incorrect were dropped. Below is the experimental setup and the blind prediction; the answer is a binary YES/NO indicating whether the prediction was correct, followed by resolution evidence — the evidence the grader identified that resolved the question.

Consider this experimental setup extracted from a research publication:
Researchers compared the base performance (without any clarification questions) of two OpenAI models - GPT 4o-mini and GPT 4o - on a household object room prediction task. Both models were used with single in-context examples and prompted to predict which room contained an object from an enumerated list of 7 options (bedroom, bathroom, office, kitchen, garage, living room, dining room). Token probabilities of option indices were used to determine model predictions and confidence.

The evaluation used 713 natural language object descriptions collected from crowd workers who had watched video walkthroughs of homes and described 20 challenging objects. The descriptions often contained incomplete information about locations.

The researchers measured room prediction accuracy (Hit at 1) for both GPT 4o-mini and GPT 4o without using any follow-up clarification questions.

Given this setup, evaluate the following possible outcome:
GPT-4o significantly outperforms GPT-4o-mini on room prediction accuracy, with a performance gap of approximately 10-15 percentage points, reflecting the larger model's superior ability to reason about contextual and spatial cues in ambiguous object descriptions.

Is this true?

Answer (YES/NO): NO